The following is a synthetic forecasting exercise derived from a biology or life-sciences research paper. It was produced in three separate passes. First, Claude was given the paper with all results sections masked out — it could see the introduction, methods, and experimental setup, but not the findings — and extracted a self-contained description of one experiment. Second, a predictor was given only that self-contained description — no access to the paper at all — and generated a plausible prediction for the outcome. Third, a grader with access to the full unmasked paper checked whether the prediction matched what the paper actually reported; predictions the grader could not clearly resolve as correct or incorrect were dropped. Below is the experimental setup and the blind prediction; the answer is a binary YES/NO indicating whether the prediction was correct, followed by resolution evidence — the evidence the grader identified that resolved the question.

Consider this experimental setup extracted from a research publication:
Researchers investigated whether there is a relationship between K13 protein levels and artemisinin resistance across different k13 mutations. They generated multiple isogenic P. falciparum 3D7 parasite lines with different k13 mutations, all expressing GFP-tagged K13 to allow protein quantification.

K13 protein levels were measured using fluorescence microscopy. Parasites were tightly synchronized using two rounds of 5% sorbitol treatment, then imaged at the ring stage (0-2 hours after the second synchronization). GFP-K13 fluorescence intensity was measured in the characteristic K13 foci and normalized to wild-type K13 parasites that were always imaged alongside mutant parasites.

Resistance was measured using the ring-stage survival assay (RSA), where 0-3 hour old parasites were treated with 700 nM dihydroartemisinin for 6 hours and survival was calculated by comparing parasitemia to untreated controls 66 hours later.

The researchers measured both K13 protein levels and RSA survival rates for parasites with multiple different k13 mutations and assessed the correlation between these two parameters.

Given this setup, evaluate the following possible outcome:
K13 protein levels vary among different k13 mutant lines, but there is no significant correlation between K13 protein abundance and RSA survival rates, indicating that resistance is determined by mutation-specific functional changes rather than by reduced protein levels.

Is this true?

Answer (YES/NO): NO